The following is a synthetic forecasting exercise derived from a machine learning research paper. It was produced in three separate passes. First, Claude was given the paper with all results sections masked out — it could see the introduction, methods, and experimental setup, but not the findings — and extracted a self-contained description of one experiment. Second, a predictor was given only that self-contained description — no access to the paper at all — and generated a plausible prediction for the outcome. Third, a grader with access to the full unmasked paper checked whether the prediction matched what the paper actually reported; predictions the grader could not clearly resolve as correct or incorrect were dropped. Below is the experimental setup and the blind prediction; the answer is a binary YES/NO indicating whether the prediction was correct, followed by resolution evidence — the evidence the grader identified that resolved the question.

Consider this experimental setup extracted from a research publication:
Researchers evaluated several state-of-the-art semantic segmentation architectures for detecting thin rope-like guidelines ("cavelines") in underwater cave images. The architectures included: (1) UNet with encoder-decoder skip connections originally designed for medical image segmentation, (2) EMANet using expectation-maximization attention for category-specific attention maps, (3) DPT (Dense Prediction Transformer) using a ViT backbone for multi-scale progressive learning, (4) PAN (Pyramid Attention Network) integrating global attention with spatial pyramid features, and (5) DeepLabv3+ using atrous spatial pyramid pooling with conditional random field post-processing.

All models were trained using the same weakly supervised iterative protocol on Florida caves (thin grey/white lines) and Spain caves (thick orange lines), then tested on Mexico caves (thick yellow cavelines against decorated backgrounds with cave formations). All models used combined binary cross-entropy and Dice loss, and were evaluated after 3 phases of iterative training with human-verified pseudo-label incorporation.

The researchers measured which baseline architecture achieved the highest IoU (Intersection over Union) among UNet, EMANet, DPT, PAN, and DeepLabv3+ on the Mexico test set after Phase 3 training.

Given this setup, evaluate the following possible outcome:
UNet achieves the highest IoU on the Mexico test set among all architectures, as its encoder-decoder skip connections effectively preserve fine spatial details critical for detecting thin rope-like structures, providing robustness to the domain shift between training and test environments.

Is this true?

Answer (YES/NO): NO